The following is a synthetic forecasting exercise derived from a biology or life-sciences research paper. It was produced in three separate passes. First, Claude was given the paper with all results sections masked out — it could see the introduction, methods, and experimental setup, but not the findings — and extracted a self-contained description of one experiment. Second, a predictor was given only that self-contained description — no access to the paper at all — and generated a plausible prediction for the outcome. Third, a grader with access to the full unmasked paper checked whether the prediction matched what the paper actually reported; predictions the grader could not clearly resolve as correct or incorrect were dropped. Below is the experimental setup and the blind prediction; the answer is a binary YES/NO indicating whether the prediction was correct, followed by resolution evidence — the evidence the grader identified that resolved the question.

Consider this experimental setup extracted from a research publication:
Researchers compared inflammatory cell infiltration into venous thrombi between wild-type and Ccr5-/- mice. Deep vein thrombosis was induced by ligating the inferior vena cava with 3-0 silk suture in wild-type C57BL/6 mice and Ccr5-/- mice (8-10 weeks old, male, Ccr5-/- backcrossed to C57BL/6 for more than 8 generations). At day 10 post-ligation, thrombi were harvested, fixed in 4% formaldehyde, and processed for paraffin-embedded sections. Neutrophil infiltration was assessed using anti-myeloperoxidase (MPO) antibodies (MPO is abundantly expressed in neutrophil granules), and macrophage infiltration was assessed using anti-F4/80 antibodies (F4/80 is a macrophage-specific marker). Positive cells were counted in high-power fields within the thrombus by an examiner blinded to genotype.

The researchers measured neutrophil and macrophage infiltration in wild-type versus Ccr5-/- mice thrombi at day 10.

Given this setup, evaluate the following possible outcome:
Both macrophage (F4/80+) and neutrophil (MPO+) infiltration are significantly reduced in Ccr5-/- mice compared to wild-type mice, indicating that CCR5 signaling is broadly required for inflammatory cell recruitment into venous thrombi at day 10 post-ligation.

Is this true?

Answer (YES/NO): NO